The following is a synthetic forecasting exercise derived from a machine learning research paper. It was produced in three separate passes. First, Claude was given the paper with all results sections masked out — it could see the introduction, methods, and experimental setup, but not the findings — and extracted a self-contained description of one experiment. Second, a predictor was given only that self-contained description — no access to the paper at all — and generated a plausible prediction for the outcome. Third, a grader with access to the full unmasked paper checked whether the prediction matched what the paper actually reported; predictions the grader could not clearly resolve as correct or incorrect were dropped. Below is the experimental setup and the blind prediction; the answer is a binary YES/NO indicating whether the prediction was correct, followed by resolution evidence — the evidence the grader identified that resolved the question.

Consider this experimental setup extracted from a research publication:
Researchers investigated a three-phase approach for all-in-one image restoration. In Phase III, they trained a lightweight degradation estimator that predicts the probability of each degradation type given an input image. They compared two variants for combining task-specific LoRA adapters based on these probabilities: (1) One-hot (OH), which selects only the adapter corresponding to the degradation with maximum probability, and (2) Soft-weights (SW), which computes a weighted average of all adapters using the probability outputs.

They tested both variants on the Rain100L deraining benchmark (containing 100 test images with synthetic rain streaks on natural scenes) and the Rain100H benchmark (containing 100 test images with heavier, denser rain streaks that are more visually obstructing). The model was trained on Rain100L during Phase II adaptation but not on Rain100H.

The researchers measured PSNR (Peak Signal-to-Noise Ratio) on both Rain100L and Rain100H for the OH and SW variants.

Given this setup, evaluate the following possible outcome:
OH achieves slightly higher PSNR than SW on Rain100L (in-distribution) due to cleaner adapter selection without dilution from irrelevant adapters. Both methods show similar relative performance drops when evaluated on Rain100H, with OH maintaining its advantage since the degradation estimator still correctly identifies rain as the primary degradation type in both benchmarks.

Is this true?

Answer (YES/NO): NO